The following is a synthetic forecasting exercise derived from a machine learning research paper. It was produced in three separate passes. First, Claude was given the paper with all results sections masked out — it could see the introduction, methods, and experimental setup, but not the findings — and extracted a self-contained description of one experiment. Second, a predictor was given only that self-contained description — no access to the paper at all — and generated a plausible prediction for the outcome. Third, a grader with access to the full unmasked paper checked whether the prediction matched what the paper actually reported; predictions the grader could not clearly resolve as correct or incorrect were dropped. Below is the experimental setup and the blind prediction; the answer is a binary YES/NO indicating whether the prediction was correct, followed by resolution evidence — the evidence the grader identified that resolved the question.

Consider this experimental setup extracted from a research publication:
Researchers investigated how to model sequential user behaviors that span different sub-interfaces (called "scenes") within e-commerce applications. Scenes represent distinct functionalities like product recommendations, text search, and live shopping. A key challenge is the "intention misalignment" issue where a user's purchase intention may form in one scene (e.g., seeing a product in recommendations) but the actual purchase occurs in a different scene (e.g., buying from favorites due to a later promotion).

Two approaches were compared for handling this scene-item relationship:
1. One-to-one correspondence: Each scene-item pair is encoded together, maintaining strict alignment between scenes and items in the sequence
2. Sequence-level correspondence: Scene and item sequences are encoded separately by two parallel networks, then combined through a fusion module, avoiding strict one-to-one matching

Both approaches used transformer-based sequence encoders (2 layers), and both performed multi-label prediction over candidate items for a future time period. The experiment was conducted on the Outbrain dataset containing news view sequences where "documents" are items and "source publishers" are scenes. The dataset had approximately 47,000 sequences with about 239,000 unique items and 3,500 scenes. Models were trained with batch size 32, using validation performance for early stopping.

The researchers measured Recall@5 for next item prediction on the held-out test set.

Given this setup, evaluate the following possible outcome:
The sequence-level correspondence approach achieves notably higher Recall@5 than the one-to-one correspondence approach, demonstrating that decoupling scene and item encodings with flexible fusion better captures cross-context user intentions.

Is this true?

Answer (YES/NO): YES